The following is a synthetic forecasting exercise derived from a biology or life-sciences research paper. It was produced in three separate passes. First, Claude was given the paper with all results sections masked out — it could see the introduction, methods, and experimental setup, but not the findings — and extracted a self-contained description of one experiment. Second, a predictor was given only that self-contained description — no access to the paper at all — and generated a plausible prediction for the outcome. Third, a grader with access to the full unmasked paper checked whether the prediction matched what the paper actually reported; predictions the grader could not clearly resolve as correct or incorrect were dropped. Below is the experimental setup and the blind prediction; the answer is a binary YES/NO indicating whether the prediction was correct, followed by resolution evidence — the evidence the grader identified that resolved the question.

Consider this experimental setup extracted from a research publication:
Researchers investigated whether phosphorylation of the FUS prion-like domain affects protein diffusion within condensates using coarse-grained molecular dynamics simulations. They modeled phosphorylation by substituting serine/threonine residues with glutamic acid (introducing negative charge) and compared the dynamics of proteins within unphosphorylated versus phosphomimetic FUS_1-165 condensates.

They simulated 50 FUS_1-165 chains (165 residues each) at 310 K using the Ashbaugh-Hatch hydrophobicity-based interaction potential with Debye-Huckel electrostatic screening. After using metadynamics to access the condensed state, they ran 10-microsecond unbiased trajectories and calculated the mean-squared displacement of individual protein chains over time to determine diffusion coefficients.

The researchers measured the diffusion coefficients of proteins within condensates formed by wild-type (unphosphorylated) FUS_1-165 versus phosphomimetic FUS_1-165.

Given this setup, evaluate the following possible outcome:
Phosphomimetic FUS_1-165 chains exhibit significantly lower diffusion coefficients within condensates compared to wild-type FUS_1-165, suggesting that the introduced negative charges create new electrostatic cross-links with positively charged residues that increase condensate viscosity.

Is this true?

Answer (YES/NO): NO